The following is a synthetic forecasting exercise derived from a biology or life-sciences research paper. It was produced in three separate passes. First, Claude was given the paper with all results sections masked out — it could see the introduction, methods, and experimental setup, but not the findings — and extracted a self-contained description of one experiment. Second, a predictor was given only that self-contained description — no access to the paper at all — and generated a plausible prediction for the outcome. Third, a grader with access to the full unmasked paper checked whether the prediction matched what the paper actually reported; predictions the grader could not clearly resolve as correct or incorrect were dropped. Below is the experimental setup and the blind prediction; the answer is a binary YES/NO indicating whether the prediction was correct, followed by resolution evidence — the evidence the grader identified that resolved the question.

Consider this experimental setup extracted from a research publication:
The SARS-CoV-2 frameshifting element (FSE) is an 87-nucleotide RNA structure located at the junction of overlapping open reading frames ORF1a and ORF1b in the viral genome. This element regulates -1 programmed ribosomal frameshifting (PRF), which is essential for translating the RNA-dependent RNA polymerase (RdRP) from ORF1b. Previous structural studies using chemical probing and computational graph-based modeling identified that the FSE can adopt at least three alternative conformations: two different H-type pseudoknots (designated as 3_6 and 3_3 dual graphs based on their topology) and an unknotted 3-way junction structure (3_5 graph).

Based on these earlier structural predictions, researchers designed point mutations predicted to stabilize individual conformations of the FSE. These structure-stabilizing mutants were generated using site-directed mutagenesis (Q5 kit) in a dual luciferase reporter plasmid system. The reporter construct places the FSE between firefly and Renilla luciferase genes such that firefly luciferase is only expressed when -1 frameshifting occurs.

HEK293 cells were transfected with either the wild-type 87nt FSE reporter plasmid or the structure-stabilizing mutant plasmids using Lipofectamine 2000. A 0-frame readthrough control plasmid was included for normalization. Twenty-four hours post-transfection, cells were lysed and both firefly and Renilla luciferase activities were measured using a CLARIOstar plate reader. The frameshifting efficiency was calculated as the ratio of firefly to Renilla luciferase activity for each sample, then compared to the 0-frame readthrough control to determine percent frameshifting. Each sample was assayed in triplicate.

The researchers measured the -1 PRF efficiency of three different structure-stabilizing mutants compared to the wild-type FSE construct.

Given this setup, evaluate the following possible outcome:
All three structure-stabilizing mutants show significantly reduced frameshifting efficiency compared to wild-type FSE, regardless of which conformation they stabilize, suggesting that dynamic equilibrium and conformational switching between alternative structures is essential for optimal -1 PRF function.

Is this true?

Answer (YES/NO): YES